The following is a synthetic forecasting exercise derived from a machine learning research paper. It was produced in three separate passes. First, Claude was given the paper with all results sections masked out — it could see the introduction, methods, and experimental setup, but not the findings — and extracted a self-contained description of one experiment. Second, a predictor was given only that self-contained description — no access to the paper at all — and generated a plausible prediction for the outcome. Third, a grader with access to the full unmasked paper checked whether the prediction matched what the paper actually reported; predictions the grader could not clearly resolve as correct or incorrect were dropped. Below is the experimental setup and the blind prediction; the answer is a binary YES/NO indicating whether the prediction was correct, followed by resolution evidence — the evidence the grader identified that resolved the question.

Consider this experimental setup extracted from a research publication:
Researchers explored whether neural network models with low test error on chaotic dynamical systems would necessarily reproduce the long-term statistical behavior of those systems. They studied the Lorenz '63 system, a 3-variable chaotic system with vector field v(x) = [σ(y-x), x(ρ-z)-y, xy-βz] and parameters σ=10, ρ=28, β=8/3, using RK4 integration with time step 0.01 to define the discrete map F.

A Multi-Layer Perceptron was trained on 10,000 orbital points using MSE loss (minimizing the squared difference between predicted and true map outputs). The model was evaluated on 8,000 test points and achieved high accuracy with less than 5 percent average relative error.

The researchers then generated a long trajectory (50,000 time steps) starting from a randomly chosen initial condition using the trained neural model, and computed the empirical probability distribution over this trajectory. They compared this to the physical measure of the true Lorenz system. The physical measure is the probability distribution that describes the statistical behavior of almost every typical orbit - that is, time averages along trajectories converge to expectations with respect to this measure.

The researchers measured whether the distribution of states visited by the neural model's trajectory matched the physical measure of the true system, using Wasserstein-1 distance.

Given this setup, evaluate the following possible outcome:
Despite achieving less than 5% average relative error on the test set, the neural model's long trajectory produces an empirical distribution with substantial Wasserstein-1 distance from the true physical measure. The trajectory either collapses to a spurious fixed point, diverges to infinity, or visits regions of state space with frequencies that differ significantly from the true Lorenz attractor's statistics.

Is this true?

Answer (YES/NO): YES